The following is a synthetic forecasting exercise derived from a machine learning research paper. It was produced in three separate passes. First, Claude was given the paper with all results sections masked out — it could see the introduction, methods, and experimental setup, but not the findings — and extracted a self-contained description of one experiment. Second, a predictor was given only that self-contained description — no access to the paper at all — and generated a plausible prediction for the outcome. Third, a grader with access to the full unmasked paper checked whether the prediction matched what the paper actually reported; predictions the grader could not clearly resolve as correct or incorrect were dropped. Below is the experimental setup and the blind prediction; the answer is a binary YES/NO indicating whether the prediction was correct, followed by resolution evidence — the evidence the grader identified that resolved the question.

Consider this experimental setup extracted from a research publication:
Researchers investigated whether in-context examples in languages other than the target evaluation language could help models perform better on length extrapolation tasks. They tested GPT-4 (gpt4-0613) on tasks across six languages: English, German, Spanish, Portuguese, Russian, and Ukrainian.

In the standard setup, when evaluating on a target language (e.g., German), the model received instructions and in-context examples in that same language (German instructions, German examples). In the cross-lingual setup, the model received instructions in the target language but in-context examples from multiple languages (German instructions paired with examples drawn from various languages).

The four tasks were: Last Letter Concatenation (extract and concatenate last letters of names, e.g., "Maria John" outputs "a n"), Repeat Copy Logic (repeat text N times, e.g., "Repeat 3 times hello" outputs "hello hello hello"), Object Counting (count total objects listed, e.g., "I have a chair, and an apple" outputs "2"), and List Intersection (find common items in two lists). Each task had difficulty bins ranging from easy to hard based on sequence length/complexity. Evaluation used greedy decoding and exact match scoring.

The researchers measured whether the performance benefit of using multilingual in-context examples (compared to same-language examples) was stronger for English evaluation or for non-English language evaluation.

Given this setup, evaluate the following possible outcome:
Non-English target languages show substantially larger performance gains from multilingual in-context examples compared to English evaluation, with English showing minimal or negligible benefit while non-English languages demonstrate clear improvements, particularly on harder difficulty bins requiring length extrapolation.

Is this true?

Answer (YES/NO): NO